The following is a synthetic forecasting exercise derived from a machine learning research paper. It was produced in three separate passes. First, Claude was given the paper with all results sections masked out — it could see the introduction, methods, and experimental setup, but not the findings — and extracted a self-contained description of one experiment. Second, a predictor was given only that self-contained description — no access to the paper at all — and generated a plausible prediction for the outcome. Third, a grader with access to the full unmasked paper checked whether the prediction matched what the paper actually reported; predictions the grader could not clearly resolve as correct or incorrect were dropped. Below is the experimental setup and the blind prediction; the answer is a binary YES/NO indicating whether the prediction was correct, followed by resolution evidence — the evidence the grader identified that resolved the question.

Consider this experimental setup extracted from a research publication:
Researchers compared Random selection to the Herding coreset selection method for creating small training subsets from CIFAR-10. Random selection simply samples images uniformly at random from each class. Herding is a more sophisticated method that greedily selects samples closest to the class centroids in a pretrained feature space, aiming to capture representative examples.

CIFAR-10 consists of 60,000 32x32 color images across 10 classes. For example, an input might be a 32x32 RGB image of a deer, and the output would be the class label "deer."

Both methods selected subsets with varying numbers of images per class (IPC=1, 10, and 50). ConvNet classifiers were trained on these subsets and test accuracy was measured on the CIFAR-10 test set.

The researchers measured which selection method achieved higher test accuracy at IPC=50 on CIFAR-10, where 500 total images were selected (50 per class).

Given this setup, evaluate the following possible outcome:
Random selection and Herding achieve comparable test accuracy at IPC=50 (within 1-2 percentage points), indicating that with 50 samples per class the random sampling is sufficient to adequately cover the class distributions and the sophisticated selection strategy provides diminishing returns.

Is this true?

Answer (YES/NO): NO